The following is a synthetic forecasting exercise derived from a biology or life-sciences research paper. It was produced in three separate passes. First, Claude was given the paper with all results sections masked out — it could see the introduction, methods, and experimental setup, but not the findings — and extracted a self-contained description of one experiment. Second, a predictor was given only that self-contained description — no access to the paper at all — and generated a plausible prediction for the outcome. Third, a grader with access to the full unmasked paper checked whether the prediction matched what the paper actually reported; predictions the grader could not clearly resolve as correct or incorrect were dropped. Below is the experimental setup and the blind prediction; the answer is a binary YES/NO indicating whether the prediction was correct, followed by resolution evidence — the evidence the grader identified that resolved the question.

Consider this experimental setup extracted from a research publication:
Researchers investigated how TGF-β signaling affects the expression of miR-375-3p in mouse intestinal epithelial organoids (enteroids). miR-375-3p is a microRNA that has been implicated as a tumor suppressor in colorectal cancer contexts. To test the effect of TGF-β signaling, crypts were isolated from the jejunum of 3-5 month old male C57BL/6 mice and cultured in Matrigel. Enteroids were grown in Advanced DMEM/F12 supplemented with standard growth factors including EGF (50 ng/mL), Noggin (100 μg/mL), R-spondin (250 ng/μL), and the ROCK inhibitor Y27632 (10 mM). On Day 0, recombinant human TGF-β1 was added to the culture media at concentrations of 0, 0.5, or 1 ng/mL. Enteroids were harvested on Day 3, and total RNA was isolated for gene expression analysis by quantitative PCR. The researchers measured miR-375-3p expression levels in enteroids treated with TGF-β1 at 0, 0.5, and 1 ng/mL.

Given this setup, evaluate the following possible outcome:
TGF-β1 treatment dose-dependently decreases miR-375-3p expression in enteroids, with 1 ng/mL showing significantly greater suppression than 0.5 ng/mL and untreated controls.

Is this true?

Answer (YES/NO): NO